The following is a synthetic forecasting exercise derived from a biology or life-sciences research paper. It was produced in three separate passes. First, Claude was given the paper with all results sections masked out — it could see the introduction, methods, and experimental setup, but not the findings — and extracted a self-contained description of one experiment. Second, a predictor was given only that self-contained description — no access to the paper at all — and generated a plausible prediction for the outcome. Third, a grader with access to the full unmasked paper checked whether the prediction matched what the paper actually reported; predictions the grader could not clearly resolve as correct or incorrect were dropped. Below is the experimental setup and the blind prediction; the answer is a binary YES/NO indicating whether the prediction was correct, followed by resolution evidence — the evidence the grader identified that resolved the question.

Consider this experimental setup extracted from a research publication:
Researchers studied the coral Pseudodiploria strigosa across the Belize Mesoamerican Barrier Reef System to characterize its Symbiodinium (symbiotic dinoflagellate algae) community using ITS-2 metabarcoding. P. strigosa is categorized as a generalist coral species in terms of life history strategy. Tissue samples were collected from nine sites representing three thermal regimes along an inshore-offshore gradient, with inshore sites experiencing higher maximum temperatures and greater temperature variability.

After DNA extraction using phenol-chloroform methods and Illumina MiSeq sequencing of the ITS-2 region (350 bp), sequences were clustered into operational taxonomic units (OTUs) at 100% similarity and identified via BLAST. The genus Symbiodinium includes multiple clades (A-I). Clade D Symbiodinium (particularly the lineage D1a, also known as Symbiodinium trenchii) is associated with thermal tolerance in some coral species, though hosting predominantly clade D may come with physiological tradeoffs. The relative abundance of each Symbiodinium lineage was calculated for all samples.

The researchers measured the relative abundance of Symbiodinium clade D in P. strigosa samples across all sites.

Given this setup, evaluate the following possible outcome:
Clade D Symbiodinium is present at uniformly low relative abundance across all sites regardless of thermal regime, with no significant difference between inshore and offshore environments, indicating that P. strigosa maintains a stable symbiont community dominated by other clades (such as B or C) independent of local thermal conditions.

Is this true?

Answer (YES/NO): YES